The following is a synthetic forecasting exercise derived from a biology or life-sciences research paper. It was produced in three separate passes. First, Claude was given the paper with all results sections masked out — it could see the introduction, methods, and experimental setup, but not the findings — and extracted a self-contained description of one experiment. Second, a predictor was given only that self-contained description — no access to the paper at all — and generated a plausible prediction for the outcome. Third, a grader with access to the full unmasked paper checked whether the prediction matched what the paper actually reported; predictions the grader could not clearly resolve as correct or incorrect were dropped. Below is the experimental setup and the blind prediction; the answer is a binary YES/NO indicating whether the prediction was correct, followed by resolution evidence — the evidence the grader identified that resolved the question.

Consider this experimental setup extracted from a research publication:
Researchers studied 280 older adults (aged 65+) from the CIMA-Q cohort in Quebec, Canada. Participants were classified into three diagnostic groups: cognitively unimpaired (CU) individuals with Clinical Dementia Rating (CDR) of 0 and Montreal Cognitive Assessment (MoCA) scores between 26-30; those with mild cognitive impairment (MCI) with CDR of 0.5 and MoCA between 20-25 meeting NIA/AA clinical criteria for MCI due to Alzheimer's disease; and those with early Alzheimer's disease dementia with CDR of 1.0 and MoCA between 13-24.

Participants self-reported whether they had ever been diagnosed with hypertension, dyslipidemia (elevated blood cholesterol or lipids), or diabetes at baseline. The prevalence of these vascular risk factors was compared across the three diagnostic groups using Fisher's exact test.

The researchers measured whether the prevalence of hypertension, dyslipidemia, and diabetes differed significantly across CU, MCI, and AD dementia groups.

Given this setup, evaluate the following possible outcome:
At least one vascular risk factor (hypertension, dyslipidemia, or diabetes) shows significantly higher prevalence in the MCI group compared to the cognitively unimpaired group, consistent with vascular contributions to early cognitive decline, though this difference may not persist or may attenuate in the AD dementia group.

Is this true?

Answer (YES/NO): NO